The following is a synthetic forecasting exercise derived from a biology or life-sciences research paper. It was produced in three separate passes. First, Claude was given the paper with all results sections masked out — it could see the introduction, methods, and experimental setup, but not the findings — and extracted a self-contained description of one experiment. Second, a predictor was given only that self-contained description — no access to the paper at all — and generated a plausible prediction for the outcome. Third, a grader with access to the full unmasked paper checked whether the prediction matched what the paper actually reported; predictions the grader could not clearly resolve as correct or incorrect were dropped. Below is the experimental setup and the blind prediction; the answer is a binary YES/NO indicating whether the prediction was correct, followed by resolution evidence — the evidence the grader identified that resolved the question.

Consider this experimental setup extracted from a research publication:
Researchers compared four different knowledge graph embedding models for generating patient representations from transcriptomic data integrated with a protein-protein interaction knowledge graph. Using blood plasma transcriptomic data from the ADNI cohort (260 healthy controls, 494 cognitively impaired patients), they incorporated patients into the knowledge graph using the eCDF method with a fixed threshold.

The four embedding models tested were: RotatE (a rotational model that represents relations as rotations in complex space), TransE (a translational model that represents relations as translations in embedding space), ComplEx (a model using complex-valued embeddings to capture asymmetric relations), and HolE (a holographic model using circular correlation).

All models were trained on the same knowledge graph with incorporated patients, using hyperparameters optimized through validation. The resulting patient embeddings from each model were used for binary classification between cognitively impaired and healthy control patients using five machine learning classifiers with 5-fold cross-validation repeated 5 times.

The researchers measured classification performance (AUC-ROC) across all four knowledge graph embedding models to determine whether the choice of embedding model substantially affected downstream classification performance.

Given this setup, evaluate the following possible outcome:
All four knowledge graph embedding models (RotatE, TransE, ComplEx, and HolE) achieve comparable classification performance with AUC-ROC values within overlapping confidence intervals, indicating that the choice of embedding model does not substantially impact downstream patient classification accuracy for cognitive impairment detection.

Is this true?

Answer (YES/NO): NO